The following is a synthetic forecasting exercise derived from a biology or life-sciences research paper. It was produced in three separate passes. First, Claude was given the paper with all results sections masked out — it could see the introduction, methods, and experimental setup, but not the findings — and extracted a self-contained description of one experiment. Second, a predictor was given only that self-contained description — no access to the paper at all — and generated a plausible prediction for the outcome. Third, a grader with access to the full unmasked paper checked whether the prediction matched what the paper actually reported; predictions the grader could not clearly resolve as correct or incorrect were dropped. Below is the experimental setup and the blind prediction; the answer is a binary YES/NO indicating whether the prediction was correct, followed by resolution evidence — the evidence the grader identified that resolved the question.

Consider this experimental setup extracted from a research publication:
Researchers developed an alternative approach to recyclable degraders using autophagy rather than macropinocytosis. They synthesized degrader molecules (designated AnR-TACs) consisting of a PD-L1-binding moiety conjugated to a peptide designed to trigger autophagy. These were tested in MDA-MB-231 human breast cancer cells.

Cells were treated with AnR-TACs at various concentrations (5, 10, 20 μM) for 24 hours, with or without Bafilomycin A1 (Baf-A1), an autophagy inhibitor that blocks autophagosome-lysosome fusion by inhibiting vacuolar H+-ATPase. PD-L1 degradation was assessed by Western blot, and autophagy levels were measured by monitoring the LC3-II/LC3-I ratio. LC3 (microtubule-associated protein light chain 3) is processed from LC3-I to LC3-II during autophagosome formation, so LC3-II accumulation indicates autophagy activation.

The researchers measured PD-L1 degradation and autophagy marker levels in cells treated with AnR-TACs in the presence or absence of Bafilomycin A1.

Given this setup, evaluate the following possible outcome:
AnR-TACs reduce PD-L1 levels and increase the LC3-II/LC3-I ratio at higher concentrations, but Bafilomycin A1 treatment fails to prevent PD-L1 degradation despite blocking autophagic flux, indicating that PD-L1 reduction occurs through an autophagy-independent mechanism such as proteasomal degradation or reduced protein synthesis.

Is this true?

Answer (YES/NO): NO